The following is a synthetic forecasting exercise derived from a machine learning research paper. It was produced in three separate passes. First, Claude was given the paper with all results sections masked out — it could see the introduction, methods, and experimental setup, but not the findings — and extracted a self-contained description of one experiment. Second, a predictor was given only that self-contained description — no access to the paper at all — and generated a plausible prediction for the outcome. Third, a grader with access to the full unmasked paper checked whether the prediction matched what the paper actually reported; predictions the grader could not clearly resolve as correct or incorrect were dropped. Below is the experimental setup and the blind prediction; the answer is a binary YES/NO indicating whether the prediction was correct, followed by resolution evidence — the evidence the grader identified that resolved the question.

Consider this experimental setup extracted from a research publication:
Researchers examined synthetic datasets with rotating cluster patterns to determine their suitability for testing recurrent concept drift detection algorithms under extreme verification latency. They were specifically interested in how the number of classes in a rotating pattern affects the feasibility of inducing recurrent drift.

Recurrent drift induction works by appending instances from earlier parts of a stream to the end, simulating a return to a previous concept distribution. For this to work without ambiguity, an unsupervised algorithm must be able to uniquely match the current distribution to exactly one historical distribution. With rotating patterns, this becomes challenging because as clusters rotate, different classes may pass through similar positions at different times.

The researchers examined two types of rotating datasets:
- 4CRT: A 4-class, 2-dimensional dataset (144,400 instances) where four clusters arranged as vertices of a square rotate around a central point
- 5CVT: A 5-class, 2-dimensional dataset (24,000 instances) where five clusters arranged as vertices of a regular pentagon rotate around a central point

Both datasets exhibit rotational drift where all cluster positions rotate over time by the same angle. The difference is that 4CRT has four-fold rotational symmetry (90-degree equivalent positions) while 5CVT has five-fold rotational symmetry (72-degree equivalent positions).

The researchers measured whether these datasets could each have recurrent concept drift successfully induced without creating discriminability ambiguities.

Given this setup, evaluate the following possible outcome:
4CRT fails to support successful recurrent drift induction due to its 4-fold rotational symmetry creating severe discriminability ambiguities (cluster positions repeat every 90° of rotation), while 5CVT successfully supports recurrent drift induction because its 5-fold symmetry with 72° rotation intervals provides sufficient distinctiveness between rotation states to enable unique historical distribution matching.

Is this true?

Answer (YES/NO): YES